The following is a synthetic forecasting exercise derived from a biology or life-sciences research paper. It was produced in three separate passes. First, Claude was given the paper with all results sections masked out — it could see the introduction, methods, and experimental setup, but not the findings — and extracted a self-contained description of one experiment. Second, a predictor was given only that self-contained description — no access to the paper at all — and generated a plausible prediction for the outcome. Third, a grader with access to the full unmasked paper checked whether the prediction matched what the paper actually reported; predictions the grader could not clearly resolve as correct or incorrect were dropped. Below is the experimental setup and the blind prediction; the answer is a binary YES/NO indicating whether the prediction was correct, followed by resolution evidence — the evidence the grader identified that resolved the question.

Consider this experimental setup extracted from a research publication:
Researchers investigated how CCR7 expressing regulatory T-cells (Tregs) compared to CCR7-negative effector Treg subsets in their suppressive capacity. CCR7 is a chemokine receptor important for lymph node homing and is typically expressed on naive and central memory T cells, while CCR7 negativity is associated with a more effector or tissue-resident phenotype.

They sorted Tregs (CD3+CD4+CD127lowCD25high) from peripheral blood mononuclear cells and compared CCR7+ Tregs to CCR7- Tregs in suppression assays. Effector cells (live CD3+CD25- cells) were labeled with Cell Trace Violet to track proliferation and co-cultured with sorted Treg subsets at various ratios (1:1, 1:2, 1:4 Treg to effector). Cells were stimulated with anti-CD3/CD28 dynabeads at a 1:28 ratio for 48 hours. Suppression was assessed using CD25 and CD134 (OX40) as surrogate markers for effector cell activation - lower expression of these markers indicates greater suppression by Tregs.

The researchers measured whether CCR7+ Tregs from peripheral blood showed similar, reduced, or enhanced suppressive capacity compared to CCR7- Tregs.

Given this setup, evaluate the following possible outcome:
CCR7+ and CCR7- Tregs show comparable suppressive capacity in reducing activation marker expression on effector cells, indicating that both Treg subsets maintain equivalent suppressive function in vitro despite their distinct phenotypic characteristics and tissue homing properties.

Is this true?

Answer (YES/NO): YES